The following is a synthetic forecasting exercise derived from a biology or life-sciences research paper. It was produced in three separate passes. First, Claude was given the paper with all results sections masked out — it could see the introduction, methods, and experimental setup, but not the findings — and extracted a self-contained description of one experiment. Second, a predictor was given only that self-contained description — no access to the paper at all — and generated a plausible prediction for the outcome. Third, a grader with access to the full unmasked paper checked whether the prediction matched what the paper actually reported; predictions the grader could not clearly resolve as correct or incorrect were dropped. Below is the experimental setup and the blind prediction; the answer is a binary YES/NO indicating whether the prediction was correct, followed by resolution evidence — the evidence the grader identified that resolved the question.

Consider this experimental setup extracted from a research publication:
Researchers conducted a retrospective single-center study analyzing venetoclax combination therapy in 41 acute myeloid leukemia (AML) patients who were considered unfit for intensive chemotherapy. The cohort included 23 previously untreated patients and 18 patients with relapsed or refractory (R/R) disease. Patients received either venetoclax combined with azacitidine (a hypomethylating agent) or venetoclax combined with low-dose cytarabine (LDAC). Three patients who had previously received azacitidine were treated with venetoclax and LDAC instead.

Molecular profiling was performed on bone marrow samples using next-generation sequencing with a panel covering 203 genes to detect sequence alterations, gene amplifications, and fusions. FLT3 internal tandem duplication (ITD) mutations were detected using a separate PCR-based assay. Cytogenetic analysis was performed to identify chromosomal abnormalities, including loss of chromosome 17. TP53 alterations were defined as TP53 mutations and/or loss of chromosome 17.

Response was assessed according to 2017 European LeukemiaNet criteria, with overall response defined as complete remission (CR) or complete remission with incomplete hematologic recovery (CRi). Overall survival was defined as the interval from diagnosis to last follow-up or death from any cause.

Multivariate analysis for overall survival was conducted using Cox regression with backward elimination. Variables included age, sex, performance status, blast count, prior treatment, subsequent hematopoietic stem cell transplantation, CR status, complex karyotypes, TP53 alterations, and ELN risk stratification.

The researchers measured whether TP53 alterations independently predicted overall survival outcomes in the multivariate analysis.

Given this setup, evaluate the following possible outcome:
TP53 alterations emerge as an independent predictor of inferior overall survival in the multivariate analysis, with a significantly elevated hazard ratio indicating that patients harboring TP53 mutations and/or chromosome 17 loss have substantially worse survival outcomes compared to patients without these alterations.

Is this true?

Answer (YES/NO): YES